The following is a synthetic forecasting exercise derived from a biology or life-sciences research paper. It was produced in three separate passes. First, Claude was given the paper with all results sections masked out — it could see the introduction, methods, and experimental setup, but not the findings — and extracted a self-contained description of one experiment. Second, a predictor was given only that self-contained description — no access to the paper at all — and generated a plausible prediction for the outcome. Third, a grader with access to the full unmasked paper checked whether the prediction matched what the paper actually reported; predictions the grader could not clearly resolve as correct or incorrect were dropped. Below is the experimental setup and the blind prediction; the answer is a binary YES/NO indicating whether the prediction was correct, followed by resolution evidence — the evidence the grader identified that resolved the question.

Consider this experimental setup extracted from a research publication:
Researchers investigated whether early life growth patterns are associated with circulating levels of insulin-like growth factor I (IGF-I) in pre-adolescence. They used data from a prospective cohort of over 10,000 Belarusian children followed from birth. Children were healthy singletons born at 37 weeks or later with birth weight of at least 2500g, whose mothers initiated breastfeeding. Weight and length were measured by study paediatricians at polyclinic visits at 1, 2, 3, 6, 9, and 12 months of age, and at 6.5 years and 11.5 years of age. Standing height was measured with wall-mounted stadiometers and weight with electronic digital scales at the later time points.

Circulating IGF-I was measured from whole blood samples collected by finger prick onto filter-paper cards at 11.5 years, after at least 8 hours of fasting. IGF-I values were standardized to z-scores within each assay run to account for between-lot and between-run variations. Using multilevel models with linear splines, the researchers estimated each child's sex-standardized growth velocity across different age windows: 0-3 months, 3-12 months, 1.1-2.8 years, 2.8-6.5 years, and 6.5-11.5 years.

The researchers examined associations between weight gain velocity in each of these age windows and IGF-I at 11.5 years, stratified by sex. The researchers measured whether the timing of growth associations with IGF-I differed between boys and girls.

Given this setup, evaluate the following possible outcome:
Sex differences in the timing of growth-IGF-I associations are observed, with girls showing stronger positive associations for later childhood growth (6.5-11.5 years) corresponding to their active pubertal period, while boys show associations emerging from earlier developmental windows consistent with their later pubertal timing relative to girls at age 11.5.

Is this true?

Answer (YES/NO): YES